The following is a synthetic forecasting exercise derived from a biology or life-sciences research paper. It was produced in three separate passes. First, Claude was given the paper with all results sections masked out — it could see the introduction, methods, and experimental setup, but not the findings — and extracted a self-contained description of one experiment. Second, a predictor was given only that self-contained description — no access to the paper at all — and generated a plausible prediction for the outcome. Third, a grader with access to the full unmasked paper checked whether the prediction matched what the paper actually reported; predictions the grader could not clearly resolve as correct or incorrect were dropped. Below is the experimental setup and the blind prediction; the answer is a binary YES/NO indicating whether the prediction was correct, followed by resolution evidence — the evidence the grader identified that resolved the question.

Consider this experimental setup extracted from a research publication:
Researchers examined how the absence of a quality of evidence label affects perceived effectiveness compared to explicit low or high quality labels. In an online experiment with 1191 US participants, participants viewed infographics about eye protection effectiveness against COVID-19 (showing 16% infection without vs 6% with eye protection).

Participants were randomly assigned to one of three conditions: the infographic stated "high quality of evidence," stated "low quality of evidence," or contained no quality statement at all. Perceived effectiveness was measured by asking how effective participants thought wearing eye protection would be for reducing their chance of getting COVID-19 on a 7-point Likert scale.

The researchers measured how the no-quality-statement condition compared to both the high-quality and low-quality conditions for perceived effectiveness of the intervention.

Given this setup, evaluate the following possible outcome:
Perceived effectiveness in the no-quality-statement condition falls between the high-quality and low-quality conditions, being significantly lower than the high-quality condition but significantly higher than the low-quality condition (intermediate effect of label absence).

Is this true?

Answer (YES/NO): NO